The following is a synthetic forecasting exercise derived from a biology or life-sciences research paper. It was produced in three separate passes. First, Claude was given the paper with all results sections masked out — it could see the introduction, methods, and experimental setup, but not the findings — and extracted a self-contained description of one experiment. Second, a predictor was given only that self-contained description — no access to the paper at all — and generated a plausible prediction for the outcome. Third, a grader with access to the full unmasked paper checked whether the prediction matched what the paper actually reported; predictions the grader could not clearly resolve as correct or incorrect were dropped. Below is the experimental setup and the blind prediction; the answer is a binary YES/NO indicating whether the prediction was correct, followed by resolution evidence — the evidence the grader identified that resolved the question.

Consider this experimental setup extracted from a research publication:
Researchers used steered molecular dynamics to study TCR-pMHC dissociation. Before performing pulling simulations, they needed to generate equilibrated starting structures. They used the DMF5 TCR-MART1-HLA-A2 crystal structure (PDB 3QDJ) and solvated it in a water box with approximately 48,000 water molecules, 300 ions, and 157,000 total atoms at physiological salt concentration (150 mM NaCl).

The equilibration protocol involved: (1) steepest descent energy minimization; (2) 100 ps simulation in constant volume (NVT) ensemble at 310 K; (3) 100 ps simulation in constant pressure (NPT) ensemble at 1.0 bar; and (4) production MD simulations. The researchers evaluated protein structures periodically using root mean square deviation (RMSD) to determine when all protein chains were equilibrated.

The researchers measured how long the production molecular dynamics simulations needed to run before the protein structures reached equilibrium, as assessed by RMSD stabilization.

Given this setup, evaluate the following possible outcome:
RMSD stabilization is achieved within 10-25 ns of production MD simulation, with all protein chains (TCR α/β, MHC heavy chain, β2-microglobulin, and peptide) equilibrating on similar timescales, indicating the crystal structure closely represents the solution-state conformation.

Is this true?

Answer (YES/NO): NO